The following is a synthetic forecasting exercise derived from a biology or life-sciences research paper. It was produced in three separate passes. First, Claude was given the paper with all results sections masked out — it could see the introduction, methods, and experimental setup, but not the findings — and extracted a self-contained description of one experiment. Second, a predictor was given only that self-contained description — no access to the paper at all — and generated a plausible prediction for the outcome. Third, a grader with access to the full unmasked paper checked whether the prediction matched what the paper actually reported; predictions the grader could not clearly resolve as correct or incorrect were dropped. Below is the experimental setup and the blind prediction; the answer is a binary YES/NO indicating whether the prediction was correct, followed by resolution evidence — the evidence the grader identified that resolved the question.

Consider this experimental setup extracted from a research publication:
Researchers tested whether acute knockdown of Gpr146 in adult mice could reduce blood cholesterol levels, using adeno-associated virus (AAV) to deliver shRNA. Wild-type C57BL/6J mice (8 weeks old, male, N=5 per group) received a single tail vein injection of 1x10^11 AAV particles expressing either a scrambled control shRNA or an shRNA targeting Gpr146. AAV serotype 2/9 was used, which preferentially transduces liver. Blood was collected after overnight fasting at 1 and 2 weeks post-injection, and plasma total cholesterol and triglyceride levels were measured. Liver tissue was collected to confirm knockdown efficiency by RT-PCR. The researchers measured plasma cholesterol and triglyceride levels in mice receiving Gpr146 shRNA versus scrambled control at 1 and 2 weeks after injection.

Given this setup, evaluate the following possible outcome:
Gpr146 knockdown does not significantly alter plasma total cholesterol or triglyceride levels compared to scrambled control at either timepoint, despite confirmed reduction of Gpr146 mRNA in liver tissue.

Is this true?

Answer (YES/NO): NO